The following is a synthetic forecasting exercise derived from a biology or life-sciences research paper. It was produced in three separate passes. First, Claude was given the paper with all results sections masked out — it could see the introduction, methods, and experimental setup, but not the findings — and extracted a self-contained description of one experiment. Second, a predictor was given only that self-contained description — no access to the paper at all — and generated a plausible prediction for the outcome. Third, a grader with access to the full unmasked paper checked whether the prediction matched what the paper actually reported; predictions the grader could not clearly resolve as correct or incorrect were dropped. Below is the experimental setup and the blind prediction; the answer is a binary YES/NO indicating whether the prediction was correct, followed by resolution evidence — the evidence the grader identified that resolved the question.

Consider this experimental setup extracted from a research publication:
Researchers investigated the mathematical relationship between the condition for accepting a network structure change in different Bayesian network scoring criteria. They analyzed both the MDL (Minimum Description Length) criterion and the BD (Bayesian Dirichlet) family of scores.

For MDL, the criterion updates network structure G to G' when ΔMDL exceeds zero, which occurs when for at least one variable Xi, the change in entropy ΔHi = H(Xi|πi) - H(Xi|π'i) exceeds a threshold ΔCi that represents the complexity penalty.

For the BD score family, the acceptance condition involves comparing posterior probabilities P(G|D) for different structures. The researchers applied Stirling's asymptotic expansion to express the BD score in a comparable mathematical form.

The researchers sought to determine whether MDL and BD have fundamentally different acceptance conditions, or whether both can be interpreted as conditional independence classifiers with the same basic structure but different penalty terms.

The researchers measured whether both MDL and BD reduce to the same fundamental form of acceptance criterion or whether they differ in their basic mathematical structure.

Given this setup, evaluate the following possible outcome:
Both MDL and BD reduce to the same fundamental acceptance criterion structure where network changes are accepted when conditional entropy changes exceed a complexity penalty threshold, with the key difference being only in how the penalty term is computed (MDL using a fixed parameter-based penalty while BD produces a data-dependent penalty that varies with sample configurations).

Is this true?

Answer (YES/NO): YES